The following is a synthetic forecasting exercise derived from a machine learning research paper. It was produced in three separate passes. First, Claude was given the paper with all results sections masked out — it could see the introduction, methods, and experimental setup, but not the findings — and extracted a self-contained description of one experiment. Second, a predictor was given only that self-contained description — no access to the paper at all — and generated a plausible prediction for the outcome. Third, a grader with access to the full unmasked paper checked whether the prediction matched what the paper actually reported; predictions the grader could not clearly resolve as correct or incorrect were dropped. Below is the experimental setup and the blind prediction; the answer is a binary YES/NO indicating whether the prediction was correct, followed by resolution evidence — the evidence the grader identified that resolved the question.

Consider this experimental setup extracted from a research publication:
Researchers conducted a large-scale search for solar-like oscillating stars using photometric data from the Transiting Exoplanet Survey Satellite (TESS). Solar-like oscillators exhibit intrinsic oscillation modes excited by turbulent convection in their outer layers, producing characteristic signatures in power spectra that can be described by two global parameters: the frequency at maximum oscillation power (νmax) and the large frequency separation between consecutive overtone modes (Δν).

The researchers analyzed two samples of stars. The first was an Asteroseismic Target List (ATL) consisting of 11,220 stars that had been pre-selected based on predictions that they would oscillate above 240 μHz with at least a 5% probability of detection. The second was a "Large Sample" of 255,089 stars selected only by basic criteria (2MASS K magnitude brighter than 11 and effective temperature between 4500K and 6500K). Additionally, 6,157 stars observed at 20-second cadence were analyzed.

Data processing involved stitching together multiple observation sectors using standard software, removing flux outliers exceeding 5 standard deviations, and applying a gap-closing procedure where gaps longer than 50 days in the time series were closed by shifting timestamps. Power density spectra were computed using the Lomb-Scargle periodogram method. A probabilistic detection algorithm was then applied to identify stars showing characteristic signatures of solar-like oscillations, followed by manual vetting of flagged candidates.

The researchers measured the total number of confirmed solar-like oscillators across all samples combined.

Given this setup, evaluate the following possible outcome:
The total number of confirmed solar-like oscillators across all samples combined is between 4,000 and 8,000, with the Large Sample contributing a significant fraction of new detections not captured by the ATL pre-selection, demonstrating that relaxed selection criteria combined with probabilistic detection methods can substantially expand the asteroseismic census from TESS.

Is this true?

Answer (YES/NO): YES